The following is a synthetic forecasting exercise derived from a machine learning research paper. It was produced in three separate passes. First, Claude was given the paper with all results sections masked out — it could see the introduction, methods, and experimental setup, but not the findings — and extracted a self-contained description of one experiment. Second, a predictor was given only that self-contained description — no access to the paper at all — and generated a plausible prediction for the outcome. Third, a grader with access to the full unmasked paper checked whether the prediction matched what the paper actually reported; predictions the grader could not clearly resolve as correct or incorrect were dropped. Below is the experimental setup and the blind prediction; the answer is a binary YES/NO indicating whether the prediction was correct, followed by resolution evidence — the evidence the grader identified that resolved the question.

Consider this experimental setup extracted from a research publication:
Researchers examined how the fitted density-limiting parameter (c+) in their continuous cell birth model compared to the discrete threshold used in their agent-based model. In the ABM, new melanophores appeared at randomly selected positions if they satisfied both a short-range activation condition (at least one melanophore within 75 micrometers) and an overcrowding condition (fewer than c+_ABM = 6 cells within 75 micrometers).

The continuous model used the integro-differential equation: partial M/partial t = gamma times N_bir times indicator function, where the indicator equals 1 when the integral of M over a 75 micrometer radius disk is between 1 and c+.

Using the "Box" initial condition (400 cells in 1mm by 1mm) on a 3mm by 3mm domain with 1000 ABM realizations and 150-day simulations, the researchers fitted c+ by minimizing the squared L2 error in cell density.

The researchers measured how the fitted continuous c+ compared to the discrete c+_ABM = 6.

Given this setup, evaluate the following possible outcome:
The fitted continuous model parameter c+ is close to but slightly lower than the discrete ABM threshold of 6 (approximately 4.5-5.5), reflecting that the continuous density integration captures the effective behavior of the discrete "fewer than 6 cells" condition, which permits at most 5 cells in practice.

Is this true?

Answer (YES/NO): NO